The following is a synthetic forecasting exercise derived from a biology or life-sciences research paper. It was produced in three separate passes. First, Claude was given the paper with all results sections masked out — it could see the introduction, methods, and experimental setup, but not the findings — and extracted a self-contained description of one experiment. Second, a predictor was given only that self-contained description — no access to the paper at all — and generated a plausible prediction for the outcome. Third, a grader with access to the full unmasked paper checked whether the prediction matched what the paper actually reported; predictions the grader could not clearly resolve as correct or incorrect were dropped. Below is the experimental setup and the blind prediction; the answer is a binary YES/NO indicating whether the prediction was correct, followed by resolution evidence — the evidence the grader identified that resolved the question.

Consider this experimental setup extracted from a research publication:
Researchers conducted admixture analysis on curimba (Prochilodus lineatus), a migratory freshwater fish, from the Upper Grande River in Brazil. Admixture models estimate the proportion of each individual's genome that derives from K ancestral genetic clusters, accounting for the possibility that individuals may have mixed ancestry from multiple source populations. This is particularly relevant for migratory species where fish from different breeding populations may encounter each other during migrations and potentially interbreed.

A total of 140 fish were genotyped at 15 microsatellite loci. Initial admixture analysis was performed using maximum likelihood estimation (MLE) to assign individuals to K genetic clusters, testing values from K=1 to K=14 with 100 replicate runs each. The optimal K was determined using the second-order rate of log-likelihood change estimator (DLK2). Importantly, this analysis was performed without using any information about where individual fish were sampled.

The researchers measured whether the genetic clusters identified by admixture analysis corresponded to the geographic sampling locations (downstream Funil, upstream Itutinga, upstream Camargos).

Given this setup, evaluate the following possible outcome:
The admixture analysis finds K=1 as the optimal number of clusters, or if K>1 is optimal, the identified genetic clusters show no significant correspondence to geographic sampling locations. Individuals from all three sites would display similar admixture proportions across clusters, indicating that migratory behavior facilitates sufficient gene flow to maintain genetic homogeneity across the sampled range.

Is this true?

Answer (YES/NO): NO